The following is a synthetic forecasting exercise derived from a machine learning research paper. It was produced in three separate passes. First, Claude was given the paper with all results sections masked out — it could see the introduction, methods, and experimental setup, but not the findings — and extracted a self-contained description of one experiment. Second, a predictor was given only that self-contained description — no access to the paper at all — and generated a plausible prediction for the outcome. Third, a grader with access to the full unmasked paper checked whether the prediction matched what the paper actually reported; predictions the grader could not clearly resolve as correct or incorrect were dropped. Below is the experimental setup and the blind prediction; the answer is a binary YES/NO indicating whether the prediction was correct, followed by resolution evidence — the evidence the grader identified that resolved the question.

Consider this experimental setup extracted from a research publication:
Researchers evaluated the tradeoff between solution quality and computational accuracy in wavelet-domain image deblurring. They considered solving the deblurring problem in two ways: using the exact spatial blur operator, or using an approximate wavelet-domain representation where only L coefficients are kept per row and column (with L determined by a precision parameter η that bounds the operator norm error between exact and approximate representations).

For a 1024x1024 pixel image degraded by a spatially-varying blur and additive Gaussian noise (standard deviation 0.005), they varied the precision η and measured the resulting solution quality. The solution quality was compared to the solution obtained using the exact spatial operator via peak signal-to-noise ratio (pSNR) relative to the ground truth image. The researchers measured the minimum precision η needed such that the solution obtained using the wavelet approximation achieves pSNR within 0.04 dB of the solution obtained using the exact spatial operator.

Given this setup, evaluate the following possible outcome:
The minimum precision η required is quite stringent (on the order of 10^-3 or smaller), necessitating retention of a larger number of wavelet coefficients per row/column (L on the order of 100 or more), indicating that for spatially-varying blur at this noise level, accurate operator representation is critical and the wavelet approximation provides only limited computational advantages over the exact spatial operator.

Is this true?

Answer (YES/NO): NO